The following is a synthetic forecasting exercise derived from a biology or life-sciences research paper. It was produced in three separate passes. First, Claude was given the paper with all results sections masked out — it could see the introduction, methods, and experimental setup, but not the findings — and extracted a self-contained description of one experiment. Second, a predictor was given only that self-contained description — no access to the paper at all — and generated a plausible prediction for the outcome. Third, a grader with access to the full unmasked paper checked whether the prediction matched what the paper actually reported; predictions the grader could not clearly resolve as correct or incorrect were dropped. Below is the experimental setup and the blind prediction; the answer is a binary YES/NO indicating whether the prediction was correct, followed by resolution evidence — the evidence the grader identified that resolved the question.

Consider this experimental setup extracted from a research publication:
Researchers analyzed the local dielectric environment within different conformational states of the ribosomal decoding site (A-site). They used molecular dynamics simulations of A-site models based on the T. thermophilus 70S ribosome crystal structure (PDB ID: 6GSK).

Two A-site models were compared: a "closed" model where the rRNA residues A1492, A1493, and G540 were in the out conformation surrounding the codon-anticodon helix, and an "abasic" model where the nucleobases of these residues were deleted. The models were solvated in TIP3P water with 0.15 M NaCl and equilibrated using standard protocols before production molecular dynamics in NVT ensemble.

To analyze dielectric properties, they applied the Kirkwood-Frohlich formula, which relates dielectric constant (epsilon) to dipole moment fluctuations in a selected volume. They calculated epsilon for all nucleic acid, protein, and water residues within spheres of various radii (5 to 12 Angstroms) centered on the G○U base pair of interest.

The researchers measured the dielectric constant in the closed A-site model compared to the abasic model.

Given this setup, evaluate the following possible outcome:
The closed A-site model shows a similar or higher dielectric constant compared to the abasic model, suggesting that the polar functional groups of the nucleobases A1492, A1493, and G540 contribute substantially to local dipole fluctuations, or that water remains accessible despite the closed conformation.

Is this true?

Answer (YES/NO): NO